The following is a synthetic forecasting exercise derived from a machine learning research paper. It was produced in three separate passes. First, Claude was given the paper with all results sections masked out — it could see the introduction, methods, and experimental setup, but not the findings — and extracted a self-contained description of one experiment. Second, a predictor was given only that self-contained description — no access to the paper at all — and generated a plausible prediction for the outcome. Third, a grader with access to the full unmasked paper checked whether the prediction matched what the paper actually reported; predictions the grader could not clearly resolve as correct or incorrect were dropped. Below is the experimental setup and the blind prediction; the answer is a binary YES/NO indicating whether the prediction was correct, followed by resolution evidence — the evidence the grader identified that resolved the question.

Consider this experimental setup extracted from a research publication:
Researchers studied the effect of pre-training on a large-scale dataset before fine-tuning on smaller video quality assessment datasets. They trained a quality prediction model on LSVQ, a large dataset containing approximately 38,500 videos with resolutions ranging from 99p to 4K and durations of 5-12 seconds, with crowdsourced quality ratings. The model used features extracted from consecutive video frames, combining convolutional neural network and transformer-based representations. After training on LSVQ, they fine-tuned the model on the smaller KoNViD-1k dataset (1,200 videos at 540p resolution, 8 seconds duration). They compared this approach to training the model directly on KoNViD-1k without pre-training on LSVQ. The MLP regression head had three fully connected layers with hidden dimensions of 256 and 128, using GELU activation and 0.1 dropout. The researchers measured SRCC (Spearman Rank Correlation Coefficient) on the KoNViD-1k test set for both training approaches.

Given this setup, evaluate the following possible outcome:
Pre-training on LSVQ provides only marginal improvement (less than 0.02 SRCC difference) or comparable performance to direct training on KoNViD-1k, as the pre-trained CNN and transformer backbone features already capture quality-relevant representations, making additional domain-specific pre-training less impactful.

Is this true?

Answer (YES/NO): YES